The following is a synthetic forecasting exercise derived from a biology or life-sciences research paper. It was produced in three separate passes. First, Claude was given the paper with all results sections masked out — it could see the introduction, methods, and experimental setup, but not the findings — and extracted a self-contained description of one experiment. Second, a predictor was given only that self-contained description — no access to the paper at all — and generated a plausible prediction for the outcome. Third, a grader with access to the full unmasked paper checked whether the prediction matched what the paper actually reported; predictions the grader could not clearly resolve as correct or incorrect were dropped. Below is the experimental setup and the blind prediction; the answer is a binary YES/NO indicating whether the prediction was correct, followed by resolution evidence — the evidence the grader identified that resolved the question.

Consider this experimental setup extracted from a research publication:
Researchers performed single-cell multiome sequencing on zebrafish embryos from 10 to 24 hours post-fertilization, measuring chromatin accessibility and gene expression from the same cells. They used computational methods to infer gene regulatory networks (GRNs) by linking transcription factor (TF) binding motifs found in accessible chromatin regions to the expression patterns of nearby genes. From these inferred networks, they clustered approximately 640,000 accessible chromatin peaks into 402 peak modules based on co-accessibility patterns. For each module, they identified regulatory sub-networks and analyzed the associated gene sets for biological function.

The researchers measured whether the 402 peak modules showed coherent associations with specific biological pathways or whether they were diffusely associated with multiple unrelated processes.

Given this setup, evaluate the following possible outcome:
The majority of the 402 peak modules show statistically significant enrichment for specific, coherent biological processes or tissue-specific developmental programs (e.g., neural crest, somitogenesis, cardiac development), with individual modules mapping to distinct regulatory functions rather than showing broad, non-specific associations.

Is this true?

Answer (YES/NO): YES